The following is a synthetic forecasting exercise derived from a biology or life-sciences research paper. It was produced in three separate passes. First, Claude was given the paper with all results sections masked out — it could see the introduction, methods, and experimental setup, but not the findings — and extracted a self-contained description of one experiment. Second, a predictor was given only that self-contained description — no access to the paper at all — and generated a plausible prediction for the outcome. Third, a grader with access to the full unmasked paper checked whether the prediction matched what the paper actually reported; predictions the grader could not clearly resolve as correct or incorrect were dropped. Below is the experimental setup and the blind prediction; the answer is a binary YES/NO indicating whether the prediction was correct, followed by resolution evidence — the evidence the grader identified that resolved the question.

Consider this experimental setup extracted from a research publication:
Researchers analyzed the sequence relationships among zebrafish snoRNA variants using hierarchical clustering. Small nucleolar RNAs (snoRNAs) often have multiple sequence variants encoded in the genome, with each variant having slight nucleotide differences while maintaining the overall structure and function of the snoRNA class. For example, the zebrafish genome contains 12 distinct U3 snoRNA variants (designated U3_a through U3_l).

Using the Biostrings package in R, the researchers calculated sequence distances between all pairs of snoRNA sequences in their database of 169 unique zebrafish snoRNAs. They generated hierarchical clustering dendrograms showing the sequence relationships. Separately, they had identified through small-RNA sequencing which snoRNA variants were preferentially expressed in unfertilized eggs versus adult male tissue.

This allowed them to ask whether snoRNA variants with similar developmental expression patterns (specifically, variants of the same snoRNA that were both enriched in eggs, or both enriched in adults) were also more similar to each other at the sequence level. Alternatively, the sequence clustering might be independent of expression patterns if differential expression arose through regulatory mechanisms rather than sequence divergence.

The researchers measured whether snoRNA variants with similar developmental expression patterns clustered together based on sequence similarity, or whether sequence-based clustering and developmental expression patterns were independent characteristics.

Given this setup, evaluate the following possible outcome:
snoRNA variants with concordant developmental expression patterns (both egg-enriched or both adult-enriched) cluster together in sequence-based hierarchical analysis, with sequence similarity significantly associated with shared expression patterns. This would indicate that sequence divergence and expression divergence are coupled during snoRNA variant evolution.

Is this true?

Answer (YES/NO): NO